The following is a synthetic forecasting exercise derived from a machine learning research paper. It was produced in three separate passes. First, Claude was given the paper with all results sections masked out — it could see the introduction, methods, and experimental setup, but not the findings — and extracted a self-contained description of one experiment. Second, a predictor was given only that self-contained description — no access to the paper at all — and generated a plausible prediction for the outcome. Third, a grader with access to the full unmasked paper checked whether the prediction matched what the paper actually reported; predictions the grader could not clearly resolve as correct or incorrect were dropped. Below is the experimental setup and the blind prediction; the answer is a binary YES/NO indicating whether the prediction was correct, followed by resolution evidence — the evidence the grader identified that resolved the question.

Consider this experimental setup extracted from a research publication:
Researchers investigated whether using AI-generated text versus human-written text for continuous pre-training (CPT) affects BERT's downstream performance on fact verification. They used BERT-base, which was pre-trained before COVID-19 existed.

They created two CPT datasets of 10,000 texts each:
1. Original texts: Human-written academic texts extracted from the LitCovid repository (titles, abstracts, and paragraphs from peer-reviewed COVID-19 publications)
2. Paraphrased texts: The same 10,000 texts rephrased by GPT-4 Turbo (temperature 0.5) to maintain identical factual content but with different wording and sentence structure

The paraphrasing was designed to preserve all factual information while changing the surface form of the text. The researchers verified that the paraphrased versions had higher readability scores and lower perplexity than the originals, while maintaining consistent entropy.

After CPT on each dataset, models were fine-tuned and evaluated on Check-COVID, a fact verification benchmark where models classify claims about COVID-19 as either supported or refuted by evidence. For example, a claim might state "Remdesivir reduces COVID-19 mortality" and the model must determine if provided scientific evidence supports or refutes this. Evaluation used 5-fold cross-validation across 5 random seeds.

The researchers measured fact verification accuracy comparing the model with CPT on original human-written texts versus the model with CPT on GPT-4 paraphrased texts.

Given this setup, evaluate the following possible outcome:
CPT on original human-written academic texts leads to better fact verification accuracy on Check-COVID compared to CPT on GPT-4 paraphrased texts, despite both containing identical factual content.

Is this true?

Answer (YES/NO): NO